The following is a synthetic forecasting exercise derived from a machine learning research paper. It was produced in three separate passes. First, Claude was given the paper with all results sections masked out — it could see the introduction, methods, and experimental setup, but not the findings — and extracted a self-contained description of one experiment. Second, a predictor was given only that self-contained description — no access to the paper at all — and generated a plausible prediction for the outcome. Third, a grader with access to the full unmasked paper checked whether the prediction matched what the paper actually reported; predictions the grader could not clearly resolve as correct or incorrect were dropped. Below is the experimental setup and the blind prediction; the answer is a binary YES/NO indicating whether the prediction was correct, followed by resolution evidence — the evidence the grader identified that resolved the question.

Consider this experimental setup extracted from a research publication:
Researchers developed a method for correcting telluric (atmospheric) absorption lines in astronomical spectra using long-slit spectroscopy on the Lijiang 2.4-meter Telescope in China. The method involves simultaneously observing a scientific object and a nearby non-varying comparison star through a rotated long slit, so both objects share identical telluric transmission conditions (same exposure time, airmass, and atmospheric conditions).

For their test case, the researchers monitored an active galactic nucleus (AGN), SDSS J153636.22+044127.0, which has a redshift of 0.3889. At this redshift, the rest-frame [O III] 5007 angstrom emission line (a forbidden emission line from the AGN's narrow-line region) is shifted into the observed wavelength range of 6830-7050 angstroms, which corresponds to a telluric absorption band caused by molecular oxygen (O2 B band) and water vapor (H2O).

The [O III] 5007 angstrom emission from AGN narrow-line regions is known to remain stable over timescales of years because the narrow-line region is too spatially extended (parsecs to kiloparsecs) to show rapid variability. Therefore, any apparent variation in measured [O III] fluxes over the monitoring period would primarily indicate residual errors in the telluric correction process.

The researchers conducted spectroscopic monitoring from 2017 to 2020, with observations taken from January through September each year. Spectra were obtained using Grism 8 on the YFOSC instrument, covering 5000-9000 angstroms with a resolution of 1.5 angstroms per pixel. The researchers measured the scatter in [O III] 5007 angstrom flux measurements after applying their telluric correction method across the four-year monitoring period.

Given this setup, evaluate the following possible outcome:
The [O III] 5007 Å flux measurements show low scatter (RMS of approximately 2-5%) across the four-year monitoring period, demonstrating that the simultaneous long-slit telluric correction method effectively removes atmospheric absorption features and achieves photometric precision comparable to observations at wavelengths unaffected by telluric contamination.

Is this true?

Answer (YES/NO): YES